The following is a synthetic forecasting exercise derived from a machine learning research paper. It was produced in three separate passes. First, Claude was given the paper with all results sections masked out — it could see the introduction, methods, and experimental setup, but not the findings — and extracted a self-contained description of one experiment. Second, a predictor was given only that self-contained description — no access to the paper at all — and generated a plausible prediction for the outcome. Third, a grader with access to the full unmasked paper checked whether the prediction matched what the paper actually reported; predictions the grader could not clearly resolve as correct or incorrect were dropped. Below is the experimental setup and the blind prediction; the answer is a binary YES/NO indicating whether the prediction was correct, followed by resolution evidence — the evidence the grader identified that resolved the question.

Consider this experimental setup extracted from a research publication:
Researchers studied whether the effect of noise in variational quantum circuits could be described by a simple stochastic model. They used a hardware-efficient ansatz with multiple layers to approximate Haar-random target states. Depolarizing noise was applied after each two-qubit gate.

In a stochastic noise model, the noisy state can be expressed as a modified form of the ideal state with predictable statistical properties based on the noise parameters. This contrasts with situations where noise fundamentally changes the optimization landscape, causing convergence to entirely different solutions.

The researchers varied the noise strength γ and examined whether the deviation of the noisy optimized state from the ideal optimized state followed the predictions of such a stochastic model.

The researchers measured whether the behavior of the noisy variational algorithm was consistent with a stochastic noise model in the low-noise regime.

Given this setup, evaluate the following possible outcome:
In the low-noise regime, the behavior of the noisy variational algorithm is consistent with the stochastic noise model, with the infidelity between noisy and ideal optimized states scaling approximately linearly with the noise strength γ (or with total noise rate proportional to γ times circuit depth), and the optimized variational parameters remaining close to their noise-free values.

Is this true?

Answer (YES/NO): YES